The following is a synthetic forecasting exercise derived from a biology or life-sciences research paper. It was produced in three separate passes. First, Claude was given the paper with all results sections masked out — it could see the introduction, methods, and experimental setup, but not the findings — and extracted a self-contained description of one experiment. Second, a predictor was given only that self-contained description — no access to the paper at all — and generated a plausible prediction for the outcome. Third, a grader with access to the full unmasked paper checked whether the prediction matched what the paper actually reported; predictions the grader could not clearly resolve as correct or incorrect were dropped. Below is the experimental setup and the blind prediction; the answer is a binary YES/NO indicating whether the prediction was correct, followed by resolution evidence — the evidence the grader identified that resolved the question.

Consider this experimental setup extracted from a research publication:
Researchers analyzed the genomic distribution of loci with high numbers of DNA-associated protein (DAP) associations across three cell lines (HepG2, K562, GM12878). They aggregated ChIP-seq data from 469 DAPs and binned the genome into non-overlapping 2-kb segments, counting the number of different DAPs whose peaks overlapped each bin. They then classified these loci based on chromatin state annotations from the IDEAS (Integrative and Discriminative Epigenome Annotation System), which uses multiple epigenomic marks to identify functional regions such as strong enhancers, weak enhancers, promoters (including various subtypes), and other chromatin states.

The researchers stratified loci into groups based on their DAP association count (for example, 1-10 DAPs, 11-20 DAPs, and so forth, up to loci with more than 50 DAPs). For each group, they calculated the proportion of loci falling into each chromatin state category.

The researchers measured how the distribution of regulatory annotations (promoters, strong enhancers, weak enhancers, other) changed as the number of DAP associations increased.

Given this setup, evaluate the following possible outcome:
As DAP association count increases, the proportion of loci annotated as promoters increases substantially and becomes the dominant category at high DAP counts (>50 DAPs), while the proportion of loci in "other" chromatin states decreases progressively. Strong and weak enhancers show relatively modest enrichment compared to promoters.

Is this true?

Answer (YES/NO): NO